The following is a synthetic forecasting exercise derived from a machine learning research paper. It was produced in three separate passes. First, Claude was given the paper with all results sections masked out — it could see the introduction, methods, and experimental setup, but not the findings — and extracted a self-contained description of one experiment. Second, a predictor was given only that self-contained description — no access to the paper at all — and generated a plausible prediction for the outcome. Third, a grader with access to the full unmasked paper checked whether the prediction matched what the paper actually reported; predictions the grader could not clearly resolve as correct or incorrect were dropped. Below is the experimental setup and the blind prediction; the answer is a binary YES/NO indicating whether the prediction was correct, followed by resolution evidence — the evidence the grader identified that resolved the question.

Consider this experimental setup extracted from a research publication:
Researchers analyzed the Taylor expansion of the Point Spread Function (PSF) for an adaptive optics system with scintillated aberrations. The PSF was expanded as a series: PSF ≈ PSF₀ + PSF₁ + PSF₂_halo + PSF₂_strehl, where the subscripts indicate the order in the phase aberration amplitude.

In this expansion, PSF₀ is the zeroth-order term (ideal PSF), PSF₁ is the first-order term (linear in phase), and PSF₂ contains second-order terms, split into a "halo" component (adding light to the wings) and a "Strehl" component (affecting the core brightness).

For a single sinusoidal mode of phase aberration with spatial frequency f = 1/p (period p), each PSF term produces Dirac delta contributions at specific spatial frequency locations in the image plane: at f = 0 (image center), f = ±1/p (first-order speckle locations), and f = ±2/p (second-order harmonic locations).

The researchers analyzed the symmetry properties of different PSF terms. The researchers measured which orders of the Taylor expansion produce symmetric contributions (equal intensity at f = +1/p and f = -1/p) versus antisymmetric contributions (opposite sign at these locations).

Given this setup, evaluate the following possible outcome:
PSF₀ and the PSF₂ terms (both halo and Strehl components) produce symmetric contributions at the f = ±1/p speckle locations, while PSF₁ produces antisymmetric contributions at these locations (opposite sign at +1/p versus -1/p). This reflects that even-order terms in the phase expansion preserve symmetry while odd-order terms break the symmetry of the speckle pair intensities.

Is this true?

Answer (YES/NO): YES